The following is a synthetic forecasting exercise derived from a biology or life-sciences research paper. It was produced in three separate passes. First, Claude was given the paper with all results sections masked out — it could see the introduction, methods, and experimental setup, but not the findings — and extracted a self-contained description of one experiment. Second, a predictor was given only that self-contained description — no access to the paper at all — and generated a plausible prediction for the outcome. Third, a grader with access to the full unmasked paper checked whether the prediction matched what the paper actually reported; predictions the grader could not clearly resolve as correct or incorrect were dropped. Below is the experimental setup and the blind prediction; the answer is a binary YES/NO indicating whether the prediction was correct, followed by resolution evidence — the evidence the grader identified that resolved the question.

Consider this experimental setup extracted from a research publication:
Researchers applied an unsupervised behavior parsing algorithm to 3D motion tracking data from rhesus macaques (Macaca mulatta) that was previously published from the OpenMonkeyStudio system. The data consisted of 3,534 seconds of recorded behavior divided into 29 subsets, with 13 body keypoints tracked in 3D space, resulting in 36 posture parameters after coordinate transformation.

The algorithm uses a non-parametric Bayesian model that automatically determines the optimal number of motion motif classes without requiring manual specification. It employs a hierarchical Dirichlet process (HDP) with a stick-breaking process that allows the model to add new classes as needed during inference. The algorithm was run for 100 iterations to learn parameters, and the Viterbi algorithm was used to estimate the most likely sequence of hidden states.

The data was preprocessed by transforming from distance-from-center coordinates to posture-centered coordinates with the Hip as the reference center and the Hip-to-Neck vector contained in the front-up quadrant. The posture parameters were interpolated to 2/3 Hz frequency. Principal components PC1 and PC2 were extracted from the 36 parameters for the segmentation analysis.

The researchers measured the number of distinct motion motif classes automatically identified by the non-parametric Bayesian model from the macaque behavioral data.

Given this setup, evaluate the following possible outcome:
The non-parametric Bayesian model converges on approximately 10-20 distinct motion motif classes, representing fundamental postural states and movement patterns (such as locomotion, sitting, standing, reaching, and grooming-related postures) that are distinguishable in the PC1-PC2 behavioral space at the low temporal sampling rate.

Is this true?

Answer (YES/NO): YES